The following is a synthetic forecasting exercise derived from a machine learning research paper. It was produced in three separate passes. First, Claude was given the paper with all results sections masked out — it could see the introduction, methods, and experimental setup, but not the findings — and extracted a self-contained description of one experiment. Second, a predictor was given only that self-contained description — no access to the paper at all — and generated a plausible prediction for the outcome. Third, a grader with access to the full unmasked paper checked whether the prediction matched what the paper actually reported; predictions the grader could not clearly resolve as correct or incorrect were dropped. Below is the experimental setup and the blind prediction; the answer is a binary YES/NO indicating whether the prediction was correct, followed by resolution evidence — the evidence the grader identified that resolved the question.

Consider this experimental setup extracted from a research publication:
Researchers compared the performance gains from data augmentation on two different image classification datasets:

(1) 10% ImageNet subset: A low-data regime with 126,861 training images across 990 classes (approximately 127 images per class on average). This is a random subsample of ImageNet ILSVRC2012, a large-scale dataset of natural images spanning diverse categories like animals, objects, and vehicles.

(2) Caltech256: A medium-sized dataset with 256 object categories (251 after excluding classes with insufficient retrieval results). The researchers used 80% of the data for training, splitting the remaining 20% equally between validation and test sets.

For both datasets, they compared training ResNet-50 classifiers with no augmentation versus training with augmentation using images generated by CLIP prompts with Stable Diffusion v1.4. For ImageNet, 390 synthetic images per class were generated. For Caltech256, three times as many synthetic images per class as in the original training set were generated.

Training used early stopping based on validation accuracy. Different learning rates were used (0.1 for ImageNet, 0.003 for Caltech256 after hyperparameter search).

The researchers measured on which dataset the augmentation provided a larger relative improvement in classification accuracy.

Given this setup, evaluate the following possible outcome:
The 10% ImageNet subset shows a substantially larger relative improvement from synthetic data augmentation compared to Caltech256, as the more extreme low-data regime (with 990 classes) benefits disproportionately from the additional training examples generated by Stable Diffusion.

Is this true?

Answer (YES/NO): NO